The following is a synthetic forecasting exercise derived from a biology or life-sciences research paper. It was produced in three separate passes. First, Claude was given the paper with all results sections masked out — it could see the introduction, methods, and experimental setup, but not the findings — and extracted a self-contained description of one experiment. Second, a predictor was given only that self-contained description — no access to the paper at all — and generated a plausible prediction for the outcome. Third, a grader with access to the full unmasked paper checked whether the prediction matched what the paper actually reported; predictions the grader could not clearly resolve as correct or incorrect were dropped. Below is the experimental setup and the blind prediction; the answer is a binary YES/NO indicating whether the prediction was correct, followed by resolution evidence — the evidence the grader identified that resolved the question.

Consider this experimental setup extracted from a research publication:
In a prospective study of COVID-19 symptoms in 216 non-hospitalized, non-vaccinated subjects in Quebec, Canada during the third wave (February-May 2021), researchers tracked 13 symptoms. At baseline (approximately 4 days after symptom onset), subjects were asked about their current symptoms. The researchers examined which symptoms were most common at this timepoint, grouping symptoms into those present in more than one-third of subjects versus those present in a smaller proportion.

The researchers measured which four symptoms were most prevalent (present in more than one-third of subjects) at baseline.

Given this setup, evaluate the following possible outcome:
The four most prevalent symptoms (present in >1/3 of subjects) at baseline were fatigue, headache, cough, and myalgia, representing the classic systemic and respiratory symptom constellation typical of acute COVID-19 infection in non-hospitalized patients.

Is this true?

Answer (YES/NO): NO